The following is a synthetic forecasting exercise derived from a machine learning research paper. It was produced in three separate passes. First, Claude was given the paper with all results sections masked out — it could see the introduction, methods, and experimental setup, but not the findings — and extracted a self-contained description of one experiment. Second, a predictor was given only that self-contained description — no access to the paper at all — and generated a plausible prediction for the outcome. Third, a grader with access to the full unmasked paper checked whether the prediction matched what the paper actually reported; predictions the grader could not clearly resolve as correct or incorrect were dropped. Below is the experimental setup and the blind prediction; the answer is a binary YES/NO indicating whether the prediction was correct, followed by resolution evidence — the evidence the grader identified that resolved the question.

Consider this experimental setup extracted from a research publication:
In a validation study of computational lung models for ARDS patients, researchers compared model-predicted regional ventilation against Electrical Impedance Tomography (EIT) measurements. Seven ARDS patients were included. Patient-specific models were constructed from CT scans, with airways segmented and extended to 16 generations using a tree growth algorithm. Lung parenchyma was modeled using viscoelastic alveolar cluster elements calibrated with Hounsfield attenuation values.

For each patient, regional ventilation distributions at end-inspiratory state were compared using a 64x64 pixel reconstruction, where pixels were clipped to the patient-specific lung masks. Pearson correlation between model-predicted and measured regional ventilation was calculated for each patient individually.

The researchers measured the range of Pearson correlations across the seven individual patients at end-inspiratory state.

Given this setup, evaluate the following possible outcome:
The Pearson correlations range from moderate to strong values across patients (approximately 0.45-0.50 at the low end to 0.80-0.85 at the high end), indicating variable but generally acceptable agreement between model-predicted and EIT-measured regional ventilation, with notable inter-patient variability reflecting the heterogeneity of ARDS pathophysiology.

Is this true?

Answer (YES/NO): NO